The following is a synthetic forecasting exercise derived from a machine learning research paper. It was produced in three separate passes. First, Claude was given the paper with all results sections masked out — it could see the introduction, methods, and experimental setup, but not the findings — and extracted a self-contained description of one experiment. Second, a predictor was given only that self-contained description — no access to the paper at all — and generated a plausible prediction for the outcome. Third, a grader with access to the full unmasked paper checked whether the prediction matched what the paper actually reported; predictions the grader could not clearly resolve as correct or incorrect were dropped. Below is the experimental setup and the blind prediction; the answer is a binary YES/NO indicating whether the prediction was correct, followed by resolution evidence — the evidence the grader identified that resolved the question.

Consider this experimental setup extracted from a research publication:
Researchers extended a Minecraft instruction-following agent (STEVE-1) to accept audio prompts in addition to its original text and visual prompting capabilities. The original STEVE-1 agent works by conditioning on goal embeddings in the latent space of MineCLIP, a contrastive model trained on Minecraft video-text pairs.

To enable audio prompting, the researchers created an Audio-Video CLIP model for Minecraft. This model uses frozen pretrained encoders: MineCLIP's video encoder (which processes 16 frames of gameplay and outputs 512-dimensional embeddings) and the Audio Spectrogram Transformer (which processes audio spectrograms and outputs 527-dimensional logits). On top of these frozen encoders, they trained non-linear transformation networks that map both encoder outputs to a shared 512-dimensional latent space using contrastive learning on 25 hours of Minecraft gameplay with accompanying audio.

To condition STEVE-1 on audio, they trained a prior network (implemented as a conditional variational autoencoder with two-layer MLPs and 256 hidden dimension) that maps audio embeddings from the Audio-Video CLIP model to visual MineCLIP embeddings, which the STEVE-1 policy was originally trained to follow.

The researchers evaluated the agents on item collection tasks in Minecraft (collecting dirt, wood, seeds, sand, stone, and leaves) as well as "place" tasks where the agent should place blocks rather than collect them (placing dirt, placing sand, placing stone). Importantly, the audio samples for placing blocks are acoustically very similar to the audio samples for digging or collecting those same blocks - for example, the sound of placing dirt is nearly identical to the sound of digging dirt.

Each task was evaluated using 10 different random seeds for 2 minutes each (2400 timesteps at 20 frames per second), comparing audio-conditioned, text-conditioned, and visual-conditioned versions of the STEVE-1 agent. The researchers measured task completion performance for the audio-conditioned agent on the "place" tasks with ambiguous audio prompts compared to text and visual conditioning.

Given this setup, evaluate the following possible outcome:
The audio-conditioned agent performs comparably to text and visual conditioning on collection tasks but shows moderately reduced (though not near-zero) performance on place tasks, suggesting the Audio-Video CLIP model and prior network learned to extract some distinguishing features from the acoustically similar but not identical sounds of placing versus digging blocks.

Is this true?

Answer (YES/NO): NO